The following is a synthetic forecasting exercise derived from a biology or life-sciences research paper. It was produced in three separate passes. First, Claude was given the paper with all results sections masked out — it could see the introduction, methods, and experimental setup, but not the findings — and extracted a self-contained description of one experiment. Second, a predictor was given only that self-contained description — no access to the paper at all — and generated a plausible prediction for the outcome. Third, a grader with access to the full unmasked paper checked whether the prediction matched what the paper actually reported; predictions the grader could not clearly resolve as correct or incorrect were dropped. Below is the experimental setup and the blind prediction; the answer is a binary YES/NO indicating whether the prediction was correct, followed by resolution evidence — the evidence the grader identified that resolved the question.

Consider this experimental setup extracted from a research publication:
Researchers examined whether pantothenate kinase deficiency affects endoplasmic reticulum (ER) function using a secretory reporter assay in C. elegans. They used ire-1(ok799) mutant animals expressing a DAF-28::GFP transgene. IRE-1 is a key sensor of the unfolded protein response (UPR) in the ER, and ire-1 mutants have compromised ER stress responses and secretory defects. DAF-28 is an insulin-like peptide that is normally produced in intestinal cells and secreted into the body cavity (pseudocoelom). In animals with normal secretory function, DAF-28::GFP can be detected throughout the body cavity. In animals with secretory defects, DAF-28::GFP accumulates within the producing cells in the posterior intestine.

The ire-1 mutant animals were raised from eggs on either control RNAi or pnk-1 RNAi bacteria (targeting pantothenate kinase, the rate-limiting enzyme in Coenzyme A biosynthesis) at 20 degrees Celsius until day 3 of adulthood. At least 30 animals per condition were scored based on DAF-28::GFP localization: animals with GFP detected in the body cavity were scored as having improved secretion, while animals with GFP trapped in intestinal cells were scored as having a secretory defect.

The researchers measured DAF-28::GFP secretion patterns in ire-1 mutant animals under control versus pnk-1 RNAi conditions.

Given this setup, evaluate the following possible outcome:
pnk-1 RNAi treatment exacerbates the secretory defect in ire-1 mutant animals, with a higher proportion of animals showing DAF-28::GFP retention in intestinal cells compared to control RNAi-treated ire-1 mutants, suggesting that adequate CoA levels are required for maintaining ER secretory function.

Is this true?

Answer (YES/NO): NO